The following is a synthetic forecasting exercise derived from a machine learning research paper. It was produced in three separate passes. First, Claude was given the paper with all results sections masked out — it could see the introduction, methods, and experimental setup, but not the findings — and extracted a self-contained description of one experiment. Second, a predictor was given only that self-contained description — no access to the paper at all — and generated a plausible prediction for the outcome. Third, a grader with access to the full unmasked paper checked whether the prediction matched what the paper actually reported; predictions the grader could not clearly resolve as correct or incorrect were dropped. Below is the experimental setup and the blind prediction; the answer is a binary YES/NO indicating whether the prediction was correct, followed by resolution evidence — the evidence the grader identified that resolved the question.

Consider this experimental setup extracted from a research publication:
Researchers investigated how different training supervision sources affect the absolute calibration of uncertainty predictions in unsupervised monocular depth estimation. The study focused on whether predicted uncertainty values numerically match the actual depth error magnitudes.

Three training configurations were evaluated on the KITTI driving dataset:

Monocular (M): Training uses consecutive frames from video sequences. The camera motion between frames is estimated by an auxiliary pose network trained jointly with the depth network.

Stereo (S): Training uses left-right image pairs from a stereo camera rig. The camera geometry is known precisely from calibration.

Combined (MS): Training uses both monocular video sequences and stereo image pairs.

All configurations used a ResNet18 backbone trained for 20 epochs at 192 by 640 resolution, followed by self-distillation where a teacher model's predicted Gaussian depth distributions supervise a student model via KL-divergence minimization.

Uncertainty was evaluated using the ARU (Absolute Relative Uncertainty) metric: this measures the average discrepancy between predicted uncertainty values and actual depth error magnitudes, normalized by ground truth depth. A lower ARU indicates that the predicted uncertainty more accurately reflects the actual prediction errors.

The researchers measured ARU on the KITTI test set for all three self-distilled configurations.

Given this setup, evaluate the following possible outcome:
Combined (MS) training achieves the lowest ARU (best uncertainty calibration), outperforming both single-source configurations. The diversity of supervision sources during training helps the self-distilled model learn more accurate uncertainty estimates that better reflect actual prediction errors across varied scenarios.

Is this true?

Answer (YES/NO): NO